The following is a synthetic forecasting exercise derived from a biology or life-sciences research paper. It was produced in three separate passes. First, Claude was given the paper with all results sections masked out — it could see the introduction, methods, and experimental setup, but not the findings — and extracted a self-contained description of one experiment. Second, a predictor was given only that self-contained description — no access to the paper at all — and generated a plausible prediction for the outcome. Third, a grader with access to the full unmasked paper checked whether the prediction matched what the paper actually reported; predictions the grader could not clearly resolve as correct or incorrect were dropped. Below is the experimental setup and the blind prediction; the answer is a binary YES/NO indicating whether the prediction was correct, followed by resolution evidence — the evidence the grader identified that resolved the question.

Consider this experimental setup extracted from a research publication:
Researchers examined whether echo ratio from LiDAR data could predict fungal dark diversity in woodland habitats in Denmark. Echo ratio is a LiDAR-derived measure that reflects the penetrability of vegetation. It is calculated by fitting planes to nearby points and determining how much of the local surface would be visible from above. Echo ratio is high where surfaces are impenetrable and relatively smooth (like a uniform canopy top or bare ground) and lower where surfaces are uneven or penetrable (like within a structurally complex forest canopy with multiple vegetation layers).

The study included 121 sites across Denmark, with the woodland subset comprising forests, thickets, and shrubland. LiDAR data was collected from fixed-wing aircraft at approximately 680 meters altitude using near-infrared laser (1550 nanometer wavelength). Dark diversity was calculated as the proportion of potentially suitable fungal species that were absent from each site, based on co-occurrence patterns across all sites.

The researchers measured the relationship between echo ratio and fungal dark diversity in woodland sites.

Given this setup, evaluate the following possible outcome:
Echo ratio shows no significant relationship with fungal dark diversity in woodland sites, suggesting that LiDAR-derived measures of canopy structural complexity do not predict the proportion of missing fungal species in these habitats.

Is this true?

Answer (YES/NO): YES